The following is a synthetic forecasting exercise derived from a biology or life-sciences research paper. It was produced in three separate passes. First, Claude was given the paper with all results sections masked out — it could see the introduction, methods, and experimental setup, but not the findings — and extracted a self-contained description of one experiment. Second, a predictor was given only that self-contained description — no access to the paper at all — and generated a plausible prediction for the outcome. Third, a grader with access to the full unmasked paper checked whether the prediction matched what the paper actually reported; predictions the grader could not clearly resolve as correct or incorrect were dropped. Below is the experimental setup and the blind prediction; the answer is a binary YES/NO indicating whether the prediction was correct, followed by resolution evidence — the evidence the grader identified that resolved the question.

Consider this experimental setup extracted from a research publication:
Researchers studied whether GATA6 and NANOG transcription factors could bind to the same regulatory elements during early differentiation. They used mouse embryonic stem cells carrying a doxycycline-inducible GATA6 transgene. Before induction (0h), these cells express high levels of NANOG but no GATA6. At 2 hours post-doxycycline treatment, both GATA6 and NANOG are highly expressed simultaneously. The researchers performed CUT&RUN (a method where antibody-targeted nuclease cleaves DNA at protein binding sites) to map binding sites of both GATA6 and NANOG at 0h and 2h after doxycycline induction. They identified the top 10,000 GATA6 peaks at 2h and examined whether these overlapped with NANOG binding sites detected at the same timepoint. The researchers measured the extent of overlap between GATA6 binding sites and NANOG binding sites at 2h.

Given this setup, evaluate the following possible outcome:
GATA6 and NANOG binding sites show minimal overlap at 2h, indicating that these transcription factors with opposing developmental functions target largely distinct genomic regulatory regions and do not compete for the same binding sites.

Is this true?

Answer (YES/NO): NO